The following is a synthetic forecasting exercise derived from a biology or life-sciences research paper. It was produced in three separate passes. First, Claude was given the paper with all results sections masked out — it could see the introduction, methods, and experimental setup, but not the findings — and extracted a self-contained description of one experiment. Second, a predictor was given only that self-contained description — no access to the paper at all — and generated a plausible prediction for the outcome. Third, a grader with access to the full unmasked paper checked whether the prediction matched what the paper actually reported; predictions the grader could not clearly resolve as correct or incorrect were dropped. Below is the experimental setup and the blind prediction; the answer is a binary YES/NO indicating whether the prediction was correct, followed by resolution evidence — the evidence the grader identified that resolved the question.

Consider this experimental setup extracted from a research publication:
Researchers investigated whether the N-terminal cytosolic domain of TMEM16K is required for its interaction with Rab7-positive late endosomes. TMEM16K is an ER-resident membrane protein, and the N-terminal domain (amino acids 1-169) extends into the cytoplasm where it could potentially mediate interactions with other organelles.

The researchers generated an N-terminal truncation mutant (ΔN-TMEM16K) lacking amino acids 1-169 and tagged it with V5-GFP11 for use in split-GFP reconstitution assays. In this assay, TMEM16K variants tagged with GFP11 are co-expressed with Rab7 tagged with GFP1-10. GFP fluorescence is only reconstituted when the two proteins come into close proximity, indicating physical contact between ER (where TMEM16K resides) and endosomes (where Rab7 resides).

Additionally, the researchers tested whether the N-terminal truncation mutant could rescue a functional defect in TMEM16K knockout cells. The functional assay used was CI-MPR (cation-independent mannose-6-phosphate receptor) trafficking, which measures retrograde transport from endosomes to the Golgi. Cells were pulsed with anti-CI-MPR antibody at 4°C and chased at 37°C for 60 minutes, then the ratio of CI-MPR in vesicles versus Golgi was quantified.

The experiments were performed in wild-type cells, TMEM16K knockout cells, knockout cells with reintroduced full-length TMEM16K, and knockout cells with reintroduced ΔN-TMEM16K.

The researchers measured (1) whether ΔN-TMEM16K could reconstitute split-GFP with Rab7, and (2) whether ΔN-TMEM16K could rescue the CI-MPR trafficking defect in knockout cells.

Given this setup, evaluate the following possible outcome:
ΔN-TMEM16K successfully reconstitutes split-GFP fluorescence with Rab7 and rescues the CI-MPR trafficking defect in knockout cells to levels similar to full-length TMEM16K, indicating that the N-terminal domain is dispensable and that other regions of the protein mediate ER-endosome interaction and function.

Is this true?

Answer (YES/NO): NO